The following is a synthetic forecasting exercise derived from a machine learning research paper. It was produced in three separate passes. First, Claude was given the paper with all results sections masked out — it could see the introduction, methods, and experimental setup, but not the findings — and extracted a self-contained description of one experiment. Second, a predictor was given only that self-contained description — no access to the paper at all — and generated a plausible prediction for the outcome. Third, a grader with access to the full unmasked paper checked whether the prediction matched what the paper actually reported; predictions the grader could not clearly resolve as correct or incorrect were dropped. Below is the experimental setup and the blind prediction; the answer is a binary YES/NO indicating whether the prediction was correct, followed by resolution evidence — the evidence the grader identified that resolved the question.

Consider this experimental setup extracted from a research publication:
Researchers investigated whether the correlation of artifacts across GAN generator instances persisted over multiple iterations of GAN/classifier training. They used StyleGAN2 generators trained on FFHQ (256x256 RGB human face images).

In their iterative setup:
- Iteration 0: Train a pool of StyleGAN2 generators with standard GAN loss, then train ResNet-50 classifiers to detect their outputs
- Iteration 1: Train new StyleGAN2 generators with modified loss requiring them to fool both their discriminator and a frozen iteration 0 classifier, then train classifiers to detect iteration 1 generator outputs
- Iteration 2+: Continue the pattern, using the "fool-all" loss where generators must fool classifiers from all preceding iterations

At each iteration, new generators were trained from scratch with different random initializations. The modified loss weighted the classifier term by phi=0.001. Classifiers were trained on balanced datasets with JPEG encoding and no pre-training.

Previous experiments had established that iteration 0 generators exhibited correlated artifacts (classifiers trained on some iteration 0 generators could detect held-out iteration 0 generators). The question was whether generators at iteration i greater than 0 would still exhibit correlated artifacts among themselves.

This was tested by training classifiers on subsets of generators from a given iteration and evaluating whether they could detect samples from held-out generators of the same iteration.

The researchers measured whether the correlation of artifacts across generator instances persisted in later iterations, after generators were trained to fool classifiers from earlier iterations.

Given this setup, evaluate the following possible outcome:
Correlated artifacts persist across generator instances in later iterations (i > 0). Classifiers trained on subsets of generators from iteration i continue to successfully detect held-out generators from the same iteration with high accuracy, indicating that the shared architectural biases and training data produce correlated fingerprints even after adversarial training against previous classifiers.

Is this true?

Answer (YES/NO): YES